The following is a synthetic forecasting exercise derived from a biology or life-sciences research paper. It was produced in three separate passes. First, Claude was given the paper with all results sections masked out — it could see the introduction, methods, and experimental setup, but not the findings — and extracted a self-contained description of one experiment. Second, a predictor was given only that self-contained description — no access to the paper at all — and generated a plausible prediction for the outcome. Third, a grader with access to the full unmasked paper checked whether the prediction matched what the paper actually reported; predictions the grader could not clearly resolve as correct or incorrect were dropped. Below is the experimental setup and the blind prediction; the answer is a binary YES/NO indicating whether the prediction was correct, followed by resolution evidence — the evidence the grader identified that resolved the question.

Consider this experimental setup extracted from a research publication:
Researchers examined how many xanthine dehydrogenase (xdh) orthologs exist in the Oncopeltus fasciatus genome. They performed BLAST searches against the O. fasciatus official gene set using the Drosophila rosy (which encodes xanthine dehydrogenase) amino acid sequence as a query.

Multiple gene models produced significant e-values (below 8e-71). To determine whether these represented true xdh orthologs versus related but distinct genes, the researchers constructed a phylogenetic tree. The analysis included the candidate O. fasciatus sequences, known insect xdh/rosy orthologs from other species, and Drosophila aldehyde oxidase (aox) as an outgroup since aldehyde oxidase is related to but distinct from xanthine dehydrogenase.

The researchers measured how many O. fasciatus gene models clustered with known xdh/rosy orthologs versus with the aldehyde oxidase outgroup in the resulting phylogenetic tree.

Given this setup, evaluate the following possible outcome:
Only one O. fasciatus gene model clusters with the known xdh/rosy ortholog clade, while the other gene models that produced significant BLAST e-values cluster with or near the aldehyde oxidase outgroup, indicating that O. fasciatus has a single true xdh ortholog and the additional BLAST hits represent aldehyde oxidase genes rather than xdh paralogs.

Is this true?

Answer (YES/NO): NO